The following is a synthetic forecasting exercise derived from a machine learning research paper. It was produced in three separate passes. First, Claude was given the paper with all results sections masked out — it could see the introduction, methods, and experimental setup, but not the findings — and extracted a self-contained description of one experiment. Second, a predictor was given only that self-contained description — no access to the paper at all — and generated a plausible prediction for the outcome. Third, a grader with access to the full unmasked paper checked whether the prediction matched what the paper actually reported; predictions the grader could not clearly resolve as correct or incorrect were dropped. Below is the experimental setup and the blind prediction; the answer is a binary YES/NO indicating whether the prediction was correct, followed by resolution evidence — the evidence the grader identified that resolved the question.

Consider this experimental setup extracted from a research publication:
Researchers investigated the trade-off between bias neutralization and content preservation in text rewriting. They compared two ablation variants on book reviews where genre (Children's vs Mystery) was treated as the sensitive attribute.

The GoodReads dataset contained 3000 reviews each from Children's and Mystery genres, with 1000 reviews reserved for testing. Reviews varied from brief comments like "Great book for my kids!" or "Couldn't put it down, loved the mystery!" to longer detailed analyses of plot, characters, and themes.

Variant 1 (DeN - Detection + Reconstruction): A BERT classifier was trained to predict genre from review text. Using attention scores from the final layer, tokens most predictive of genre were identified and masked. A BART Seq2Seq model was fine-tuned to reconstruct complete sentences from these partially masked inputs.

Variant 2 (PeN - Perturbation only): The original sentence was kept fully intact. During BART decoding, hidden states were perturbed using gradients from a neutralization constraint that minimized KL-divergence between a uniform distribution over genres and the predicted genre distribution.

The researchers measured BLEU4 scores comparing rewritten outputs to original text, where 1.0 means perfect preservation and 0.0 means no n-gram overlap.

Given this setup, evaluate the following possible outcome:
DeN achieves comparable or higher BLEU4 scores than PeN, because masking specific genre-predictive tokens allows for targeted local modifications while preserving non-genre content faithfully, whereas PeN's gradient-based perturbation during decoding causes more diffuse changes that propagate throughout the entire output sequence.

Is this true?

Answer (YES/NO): YES